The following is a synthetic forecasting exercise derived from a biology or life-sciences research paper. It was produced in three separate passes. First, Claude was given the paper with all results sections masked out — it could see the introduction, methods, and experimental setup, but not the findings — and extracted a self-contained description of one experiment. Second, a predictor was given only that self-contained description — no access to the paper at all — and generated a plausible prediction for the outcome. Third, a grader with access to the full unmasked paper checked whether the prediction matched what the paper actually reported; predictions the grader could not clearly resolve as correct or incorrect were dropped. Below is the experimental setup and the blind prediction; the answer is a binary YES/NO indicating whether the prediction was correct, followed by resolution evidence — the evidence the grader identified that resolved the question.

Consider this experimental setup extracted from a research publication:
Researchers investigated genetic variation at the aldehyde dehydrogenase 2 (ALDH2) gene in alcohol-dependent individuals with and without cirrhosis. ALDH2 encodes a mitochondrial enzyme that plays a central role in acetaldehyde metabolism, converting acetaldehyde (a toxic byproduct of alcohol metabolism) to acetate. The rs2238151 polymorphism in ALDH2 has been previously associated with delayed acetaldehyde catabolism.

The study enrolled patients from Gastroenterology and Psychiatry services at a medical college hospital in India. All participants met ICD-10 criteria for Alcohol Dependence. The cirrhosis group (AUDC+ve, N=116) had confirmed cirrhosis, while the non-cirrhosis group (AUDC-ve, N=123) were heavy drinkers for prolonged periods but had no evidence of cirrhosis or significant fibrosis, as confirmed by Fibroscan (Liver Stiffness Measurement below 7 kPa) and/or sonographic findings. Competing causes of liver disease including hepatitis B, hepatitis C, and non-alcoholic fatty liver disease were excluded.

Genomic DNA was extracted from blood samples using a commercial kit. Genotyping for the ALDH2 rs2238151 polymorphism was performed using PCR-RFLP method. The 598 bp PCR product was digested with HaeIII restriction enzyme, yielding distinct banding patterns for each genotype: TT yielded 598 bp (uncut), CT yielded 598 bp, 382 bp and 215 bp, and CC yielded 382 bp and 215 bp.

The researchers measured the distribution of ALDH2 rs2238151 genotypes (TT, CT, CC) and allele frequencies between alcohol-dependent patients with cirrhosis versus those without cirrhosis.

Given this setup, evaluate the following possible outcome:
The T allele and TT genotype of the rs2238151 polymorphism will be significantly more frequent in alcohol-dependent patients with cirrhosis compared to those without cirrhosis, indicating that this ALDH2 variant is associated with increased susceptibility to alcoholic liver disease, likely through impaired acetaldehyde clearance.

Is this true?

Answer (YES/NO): NO